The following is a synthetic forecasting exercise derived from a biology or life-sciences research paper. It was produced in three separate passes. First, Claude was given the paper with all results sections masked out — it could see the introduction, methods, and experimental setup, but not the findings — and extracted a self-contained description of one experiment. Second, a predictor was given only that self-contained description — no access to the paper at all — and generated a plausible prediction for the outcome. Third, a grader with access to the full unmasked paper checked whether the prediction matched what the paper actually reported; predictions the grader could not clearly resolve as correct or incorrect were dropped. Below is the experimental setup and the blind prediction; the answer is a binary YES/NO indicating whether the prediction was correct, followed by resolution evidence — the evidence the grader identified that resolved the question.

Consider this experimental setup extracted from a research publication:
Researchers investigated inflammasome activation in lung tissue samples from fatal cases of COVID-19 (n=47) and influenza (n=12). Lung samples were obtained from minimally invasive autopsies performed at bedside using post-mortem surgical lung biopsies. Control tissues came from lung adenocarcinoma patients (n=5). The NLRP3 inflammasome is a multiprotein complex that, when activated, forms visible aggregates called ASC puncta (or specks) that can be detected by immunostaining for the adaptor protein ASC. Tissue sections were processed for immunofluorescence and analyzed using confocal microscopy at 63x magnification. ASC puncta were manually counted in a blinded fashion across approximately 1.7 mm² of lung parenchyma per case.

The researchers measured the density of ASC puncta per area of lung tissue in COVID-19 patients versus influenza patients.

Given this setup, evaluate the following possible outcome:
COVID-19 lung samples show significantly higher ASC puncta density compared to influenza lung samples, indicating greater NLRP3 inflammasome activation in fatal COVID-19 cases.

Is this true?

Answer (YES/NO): YES